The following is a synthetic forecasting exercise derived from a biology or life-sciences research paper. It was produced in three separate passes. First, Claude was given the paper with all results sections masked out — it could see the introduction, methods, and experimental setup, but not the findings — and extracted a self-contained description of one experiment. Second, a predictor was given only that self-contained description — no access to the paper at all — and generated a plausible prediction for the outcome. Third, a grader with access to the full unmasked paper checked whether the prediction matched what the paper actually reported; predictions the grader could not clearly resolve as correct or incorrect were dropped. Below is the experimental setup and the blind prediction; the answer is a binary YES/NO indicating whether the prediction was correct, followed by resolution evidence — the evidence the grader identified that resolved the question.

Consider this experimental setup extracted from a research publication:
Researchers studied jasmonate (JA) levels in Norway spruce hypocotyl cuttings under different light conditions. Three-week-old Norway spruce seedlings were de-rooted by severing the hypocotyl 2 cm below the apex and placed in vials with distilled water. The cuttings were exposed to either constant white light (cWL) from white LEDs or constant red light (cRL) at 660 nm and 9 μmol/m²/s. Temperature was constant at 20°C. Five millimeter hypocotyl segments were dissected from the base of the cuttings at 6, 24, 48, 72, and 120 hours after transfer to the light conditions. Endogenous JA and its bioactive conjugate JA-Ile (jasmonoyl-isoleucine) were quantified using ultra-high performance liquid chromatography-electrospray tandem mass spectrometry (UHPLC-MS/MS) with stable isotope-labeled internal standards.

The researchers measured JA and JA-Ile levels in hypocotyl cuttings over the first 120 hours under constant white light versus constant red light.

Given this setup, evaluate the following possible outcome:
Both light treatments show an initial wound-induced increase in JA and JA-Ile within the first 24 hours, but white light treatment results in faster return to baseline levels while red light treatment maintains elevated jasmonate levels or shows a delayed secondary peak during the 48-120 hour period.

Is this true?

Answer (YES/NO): NO